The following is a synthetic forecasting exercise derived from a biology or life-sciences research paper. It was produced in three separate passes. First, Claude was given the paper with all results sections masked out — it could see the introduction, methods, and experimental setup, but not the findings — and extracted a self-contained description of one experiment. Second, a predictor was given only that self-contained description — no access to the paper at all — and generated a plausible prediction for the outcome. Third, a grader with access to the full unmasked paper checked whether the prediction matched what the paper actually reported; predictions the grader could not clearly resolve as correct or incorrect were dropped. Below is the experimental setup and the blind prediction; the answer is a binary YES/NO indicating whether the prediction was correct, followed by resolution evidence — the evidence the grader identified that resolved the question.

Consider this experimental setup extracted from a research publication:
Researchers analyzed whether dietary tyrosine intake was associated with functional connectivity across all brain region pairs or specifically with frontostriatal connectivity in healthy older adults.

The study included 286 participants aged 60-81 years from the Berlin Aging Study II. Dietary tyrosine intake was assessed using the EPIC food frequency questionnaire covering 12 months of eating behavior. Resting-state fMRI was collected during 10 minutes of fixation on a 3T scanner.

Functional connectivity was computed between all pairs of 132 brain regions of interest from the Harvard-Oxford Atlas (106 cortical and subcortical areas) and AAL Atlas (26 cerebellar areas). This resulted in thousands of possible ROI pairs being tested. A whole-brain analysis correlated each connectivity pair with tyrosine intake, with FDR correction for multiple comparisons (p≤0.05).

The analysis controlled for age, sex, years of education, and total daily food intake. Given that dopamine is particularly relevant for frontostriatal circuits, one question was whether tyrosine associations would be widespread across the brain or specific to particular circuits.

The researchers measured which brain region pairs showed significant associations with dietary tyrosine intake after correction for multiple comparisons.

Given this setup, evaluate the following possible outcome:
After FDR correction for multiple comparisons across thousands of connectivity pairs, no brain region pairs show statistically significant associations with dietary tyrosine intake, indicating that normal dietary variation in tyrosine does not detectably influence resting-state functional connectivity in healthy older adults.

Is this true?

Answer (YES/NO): NO